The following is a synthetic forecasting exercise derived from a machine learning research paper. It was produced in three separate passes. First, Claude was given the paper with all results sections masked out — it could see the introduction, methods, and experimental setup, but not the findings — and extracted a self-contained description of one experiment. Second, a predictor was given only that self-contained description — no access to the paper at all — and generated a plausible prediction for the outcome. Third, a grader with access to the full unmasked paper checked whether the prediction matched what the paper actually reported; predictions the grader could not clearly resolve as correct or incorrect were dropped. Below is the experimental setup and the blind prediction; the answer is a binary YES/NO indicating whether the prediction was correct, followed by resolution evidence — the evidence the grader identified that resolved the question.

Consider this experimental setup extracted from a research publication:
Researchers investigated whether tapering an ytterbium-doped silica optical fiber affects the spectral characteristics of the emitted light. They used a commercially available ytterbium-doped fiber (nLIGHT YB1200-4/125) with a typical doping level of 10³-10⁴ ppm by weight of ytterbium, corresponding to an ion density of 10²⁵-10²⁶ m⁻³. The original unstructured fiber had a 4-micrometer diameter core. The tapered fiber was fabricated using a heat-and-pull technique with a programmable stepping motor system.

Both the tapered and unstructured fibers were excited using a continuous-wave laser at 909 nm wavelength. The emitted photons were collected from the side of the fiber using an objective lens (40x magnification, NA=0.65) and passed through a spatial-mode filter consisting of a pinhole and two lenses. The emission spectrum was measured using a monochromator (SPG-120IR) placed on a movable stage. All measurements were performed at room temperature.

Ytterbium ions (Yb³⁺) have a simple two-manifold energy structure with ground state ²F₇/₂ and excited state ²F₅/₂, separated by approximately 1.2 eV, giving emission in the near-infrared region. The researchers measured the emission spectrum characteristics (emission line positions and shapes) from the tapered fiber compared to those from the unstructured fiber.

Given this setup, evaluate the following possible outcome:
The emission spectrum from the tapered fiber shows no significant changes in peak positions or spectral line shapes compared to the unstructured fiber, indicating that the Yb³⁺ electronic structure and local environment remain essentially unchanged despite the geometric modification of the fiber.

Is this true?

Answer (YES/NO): YES